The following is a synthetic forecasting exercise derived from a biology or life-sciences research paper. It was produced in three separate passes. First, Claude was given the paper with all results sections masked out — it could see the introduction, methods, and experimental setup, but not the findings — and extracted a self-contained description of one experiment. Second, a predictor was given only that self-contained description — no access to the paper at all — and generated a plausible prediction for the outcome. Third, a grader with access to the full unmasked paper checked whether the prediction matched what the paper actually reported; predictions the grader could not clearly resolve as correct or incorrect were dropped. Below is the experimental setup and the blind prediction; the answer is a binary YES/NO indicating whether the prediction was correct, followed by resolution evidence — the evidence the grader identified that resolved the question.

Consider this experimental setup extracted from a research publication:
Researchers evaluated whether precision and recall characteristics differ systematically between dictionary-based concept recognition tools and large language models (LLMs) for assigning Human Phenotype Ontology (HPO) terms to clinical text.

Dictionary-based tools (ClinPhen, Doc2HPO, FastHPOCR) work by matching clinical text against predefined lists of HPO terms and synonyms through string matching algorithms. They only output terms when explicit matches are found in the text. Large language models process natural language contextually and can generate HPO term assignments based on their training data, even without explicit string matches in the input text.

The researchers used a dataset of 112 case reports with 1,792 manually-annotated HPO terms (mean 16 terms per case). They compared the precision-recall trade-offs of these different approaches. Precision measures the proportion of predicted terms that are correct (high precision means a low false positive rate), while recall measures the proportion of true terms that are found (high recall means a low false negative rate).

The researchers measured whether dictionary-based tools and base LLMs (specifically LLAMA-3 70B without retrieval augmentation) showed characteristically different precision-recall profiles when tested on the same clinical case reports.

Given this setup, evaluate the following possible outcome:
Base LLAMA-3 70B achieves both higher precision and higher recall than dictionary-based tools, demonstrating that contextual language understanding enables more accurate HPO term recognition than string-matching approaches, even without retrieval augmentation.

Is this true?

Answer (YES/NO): NO